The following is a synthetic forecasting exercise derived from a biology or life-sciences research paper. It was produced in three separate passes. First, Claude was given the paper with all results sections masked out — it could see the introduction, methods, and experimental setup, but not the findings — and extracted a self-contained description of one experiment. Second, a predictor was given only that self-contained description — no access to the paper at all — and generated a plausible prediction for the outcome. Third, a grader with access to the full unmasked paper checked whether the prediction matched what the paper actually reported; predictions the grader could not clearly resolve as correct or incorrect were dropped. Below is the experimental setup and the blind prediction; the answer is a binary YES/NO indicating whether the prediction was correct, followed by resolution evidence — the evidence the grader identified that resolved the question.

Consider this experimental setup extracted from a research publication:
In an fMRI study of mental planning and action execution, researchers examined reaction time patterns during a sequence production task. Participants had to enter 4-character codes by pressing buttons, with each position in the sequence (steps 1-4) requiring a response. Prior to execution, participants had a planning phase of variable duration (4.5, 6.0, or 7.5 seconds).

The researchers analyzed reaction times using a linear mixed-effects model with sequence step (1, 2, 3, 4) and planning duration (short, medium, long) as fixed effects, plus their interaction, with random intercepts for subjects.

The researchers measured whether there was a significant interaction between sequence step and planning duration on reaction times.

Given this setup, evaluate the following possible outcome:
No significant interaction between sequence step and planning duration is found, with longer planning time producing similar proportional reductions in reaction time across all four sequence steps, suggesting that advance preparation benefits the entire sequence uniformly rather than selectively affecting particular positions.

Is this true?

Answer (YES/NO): NO